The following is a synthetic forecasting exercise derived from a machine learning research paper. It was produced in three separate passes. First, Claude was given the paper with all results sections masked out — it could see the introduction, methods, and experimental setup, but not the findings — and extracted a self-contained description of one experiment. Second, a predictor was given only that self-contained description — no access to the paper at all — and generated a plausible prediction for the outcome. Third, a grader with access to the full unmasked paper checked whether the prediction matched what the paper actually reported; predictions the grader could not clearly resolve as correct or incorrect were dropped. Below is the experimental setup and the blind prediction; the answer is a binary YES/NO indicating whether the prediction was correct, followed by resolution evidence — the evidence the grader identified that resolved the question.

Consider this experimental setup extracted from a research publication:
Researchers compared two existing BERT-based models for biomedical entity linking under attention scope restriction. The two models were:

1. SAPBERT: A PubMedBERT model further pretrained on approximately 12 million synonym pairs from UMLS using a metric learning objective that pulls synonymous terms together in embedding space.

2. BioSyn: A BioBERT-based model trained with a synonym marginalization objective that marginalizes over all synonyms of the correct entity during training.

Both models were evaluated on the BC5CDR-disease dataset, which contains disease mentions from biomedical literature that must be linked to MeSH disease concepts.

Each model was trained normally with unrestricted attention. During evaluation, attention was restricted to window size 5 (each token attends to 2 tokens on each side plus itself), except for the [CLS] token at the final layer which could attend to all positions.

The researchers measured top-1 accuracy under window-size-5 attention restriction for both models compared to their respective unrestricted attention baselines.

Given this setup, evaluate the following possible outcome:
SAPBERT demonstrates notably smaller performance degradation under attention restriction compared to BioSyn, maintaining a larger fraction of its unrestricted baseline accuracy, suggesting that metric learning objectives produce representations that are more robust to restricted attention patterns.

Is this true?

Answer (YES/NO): YES